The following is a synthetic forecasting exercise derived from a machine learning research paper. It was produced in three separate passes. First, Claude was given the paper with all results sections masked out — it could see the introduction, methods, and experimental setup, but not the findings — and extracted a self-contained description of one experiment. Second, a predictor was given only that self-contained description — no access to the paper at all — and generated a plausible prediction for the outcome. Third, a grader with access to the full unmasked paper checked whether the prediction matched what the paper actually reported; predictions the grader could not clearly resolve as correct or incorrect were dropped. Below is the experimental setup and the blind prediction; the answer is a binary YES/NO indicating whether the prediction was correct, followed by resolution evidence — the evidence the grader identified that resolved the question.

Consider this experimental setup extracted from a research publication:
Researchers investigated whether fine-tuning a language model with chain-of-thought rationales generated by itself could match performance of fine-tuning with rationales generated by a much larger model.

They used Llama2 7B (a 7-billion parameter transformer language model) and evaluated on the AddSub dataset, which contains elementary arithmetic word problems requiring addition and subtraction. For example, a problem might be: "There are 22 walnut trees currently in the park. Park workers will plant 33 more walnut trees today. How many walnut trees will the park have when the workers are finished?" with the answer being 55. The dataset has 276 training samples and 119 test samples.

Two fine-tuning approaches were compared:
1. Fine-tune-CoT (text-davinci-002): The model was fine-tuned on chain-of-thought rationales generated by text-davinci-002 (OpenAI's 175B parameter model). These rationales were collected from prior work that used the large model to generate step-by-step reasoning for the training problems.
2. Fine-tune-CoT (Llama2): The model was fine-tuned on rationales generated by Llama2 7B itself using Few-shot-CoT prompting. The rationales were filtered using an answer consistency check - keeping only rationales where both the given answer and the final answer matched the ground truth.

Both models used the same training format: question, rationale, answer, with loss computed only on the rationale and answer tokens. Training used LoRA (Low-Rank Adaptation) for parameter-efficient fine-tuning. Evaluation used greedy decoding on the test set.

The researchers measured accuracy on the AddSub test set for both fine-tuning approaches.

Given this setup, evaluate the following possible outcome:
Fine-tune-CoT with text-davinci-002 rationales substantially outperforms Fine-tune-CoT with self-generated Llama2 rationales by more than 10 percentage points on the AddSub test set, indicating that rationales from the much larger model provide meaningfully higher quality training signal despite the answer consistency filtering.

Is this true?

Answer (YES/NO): NO